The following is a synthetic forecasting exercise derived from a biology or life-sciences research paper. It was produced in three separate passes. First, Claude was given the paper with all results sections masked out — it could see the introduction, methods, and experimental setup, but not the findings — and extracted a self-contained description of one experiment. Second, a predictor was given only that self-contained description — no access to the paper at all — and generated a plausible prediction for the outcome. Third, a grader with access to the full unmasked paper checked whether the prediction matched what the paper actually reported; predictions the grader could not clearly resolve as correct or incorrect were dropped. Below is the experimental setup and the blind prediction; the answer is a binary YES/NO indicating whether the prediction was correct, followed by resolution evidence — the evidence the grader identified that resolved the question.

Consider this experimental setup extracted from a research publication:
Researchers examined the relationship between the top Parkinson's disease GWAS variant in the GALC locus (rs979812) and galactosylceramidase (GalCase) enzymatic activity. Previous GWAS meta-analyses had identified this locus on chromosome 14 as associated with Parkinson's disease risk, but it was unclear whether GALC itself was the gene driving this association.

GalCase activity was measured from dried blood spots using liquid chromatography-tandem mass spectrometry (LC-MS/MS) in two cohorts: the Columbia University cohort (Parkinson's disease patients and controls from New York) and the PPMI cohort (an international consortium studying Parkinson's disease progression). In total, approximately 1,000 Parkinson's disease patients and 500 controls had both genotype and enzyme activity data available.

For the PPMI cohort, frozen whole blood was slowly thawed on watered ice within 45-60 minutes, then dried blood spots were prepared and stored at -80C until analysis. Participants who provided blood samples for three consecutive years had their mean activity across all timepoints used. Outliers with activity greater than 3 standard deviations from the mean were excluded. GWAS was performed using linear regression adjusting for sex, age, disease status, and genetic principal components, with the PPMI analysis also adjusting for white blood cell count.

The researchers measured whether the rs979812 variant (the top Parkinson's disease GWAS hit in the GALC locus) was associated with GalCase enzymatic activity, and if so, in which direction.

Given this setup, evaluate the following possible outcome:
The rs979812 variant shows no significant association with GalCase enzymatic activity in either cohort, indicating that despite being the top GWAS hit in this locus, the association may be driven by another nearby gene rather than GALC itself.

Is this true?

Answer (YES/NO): NO